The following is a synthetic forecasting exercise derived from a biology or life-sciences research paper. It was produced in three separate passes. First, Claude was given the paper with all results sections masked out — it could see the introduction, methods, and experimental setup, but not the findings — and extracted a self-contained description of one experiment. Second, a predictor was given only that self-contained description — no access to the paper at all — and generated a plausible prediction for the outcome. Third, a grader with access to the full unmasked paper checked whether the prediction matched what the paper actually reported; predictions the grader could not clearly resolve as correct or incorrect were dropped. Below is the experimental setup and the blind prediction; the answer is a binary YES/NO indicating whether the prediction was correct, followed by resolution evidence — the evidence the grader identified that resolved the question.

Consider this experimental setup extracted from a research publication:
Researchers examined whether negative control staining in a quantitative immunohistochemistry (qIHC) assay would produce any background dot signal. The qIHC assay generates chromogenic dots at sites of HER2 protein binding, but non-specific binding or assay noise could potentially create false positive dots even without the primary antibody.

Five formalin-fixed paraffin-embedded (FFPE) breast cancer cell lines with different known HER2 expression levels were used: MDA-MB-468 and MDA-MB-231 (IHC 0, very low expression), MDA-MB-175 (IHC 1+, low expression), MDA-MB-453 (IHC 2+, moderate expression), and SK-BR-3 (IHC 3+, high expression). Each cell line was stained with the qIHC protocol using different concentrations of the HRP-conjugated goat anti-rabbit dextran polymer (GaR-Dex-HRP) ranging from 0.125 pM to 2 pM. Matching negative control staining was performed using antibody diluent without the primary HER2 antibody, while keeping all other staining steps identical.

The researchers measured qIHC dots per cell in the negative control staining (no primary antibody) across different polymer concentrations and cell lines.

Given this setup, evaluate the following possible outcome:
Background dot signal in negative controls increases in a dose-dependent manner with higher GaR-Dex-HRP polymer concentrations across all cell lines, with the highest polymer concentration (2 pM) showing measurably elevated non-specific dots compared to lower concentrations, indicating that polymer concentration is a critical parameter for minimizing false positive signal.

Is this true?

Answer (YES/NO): YES